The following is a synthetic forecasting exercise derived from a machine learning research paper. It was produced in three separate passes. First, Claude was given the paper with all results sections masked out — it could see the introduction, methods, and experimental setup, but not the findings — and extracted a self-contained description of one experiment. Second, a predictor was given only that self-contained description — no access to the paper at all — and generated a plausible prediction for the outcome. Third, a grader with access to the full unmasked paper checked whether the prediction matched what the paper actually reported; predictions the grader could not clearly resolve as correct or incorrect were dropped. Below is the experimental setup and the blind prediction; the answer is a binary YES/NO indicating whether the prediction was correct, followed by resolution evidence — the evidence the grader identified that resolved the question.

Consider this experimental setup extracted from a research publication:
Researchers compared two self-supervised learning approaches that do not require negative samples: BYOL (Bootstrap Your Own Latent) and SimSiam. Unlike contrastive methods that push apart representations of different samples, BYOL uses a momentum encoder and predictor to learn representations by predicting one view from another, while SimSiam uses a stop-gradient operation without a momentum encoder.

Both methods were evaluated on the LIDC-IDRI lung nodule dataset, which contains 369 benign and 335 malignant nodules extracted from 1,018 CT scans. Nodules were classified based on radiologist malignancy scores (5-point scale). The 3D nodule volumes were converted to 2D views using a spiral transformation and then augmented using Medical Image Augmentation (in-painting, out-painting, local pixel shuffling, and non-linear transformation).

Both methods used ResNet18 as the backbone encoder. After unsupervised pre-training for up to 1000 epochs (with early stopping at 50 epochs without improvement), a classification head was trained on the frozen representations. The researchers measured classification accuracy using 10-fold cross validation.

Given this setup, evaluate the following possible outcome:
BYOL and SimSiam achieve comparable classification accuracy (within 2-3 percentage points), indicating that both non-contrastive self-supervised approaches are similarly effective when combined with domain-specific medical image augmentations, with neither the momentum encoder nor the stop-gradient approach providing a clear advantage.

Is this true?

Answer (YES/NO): NO